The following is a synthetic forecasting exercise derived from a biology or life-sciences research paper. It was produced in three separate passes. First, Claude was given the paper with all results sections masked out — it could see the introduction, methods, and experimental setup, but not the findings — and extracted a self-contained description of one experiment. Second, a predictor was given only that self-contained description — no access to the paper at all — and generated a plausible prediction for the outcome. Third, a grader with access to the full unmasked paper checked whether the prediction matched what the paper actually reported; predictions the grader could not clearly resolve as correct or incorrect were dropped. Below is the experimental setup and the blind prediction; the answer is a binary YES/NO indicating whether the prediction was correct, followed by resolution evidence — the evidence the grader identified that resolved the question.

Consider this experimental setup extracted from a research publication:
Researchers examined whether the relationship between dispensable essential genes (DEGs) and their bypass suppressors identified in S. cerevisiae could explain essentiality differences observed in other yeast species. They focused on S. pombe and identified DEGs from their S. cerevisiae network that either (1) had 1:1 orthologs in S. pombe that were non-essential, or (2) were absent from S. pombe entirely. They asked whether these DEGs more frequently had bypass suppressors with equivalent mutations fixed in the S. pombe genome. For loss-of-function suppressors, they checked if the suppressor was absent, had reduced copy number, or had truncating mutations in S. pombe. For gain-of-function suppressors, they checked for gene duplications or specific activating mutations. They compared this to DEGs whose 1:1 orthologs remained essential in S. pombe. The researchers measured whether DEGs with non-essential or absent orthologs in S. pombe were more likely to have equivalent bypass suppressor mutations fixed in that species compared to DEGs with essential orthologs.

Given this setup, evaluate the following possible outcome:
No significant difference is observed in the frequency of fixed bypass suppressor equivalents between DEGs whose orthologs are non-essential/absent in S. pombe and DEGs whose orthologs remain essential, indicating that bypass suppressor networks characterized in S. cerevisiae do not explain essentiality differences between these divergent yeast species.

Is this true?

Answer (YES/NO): NO